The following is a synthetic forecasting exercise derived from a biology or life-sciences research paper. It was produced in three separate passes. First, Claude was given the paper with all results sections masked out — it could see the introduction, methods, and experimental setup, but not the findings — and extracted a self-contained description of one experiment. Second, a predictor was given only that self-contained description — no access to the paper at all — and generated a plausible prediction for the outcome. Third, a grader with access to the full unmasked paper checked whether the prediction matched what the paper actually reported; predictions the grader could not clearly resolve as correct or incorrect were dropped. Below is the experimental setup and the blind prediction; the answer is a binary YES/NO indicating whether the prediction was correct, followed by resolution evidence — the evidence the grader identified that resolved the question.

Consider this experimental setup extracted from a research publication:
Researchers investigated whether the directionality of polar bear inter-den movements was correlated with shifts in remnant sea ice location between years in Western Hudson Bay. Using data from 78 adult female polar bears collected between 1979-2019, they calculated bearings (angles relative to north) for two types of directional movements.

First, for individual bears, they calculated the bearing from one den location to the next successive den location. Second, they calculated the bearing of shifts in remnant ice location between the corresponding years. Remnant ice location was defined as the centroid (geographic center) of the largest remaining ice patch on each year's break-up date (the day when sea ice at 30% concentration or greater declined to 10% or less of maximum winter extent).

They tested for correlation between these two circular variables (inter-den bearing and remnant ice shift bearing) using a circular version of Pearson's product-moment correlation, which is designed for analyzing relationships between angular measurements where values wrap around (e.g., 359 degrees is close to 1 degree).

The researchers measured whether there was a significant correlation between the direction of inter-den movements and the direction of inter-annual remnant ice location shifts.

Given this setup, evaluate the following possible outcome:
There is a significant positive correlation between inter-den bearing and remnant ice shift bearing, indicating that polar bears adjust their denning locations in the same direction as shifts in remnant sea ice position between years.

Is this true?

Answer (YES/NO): NO